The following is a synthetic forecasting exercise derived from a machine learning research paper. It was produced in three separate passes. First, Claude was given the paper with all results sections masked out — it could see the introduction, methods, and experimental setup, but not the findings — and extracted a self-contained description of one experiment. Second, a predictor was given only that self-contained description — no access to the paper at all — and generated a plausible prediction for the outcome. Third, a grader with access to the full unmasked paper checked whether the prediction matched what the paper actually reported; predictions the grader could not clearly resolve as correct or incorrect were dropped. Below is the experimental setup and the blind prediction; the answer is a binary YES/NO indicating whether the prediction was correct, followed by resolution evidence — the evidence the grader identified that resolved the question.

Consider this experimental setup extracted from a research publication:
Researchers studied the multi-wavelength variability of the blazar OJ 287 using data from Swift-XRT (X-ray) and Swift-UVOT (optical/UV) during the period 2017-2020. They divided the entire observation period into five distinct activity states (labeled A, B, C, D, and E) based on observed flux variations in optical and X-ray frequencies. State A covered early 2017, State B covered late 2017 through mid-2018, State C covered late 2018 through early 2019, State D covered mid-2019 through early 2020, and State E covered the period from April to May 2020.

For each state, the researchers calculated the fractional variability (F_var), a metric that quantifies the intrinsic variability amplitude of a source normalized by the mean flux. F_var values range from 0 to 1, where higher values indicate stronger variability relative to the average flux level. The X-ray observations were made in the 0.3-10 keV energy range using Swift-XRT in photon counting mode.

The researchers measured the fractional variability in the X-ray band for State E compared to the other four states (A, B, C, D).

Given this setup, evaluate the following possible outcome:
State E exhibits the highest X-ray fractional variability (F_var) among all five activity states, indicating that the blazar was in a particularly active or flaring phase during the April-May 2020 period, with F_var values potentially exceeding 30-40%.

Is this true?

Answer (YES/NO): YES